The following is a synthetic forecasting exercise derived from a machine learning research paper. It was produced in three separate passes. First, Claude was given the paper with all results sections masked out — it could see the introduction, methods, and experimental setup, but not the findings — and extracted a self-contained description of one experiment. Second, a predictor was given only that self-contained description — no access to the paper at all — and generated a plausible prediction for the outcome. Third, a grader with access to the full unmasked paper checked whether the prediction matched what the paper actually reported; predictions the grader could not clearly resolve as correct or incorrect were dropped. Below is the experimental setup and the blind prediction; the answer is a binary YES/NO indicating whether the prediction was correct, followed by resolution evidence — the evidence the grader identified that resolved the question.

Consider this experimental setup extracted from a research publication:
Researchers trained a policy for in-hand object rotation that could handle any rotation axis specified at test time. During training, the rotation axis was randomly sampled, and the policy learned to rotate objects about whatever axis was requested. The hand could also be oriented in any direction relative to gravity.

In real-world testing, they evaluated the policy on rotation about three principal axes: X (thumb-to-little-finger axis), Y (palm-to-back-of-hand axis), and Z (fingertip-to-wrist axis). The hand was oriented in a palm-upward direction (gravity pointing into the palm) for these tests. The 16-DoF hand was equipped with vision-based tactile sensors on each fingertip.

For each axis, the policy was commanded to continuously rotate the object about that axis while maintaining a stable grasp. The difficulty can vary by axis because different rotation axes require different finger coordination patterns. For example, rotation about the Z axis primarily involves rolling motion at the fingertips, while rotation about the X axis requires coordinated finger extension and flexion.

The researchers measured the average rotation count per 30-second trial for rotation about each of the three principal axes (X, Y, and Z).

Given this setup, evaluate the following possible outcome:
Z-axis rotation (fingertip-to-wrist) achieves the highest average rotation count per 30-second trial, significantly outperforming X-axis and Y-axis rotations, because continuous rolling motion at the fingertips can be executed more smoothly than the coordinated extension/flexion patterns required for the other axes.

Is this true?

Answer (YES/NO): NO